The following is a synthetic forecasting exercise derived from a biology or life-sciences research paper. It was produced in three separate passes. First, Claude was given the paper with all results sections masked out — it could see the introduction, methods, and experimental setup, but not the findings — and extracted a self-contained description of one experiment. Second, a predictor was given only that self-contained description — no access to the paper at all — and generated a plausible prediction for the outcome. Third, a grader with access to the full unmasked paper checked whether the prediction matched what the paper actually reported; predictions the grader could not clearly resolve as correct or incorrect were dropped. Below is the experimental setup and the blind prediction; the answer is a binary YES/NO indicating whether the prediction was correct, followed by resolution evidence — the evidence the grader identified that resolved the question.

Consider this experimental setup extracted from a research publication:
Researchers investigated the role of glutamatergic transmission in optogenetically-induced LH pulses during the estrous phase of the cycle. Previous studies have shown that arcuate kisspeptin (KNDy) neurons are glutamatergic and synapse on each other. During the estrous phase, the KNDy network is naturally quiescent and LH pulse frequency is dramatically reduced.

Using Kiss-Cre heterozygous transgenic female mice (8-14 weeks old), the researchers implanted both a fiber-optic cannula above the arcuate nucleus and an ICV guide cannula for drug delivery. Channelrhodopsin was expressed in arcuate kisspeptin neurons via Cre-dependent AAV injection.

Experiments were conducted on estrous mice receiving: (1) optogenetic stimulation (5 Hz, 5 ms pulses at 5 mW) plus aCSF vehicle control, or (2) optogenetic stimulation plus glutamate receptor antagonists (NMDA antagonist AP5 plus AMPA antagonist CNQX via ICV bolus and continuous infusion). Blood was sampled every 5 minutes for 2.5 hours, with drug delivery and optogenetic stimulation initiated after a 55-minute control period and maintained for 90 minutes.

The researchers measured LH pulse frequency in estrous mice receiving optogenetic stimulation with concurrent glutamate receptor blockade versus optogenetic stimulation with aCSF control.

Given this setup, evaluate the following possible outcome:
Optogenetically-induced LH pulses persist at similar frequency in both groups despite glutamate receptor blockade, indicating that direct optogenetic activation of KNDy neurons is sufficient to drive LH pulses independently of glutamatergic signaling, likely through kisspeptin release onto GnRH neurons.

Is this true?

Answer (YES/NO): NO